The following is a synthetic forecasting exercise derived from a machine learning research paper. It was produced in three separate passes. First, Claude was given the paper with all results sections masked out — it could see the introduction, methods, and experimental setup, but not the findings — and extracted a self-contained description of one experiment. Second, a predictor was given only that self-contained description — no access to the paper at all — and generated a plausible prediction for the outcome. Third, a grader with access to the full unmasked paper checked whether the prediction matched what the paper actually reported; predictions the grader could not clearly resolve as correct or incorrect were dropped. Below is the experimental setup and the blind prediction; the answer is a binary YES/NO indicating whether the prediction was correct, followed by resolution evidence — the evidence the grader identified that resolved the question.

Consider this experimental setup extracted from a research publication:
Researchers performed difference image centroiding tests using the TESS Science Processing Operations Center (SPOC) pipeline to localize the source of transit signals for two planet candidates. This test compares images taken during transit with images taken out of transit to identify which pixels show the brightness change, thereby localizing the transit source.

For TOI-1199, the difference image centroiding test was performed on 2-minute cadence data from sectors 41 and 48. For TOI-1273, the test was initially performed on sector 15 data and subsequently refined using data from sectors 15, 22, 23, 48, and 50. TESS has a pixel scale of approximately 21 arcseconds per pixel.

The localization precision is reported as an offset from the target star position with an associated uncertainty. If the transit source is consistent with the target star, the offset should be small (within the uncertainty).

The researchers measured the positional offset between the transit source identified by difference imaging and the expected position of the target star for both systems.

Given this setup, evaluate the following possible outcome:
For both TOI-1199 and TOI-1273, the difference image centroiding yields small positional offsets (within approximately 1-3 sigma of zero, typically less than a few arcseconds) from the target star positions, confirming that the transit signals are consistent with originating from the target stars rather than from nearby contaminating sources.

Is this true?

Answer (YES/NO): YES